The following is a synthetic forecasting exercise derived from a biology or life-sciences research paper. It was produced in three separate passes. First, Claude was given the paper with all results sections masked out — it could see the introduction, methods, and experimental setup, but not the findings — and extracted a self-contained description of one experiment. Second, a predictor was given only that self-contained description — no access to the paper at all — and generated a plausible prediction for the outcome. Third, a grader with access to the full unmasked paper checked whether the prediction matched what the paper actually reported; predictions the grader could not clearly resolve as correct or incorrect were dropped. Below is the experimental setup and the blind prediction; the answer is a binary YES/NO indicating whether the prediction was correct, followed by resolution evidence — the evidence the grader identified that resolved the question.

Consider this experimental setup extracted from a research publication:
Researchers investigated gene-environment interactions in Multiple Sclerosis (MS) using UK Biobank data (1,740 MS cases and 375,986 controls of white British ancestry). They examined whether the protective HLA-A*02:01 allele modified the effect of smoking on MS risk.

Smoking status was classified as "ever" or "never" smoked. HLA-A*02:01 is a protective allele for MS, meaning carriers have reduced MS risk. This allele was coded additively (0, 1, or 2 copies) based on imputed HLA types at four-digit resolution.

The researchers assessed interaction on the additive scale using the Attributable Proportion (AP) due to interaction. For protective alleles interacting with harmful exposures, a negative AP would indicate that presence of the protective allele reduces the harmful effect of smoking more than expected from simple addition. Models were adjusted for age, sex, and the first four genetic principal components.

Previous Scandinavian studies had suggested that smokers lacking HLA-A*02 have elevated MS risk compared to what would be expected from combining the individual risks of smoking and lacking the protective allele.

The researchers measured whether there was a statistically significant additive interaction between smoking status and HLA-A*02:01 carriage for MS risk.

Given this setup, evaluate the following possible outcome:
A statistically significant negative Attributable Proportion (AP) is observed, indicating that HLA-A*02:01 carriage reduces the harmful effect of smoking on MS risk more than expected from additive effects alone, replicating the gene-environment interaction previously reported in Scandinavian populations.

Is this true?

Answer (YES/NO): NO